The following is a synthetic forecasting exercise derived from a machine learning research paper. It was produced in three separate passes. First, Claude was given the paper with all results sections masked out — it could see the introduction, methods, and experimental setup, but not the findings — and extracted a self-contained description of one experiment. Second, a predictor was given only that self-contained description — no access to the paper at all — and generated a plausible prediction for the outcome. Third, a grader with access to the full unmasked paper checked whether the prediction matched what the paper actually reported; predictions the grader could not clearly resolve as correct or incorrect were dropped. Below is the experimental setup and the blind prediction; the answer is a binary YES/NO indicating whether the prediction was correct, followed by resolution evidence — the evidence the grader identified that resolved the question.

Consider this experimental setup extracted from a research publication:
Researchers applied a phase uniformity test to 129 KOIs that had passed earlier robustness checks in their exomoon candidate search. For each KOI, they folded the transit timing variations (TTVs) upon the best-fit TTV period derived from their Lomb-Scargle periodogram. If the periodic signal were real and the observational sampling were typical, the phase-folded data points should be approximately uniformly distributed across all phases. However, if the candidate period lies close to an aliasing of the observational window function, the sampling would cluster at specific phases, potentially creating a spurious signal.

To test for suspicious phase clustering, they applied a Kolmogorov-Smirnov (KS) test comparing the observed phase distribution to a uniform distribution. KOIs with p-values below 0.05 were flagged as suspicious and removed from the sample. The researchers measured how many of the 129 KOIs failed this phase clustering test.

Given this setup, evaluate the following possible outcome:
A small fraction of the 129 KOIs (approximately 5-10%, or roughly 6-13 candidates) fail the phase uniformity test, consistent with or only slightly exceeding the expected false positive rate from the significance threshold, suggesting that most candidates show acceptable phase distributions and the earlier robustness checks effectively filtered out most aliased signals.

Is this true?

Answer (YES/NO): NO